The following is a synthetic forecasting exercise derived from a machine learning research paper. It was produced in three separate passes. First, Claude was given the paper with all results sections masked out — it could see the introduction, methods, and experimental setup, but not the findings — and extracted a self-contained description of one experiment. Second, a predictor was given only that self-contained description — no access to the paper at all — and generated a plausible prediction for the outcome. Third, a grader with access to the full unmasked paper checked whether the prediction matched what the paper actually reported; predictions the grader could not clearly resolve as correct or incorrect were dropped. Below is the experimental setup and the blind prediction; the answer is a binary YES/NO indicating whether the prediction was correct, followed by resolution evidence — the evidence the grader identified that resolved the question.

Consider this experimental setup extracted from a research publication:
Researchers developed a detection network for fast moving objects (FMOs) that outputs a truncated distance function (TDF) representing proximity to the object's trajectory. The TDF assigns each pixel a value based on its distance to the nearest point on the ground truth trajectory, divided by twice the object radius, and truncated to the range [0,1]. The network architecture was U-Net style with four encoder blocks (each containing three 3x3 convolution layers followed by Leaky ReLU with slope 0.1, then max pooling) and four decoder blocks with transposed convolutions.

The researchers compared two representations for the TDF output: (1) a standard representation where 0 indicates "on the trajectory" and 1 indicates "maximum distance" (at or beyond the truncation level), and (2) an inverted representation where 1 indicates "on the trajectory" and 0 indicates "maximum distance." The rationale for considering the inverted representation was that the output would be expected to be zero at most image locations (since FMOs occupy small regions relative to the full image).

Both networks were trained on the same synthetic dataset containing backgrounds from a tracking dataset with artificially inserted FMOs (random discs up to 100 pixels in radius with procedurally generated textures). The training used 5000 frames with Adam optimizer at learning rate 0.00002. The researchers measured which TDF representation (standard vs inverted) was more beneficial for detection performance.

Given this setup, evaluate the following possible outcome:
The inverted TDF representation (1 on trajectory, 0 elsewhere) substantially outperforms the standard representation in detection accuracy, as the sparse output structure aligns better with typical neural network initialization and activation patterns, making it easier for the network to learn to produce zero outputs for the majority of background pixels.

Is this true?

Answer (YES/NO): NO